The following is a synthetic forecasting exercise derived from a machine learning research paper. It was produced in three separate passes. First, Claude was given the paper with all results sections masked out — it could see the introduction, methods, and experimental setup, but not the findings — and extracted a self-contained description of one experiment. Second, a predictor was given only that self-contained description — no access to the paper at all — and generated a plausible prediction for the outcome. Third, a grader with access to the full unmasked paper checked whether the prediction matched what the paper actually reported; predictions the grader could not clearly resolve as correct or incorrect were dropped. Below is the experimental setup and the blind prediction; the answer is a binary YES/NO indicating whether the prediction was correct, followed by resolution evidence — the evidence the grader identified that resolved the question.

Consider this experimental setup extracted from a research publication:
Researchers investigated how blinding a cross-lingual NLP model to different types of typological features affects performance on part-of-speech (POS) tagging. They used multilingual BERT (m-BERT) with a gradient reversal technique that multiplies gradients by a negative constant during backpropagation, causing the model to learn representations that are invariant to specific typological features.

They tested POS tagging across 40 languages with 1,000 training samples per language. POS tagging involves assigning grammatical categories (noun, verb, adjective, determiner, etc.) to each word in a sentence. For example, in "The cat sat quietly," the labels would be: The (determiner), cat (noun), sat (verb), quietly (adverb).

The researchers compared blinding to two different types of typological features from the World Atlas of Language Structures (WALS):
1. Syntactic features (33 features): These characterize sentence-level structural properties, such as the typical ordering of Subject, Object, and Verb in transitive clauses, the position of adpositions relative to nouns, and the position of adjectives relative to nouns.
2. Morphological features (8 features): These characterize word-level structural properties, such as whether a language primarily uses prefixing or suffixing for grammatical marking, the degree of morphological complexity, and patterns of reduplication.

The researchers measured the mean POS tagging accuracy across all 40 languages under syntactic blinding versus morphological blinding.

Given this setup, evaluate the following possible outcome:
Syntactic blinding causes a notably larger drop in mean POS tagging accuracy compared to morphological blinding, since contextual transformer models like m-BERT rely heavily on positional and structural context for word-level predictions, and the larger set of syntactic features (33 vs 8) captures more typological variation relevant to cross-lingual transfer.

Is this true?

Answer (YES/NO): NO